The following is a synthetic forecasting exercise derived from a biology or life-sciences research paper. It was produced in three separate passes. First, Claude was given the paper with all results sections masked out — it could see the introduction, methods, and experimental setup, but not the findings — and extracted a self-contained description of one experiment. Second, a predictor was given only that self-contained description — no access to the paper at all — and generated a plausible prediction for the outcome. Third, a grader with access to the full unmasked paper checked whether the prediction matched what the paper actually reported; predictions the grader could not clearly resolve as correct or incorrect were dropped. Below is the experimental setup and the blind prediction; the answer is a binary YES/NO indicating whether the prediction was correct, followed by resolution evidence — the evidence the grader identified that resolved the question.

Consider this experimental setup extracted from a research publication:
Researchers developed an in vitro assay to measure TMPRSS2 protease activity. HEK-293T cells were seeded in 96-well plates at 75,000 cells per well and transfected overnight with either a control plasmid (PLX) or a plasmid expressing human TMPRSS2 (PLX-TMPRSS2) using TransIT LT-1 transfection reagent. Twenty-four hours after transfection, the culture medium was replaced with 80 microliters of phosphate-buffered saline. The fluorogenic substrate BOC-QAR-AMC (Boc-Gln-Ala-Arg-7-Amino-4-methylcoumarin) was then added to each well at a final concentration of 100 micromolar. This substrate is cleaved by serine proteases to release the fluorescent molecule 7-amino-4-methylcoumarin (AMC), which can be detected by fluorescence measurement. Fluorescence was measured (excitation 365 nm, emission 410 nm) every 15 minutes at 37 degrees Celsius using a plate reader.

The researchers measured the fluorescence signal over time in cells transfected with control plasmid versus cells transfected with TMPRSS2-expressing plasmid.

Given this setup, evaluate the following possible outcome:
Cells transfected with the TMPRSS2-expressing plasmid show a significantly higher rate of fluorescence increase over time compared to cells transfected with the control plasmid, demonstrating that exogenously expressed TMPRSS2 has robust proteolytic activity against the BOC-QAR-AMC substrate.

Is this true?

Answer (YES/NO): YES